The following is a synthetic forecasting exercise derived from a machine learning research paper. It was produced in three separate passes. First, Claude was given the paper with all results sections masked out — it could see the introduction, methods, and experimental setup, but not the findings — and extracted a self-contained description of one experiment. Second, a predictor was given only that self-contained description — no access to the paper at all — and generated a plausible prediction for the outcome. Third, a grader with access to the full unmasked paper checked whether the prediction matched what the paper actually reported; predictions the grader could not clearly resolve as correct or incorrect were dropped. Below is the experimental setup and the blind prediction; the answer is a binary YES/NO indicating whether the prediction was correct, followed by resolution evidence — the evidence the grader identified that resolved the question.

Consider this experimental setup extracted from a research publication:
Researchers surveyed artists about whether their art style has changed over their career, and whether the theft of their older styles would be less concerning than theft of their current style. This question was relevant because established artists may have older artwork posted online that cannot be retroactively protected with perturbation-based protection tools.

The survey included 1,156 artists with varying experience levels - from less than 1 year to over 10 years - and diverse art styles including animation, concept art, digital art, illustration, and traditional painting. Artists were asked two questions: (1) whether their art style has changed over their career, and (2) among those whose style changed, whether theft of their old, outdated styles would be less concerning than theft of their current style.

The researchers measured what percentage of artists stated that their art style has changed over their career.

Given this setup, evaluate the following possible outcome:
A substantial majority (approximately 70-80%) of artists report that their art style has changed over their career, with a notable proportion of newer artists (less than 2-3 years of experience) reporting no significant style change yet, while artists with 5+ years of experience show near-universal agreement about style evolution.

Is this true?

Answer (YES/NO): NO